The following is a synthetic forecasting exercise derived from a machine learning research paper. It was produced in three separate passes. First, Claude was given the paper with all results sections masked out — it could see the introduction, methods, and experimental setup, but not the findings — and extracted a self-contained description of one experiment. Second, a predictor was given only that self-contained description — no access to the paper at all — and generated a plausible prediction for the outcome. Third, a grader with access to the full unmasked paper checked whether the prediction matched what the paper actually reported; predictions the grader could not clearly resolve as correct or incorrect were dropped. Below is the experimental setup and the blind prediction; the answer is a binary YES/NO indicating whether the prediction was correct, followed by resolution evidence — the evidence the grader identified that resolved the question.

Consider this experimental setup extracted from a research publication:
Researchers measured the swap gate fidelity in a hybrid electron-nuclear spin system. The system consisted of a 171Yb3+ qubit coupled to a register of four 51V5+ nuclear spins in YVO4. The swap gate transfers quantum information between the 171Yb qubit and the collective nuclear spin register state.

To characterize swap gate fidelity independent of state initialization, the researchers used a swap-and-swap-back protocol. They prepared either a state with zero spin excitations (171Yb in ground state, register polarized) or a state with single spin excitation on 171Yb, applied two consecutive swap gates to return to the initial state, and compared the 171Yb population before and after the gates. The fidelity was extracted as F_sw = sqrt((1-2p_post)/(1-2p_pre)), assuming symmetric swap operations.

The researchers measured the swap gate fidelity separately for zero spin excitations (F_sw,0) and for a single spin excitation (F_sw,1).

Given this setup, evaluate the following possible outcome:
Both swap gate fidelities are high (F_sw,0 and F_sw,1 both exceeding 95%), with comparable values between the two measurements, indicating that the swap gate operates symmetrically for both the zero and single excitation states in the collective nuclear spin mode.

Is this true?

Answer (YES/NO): NO